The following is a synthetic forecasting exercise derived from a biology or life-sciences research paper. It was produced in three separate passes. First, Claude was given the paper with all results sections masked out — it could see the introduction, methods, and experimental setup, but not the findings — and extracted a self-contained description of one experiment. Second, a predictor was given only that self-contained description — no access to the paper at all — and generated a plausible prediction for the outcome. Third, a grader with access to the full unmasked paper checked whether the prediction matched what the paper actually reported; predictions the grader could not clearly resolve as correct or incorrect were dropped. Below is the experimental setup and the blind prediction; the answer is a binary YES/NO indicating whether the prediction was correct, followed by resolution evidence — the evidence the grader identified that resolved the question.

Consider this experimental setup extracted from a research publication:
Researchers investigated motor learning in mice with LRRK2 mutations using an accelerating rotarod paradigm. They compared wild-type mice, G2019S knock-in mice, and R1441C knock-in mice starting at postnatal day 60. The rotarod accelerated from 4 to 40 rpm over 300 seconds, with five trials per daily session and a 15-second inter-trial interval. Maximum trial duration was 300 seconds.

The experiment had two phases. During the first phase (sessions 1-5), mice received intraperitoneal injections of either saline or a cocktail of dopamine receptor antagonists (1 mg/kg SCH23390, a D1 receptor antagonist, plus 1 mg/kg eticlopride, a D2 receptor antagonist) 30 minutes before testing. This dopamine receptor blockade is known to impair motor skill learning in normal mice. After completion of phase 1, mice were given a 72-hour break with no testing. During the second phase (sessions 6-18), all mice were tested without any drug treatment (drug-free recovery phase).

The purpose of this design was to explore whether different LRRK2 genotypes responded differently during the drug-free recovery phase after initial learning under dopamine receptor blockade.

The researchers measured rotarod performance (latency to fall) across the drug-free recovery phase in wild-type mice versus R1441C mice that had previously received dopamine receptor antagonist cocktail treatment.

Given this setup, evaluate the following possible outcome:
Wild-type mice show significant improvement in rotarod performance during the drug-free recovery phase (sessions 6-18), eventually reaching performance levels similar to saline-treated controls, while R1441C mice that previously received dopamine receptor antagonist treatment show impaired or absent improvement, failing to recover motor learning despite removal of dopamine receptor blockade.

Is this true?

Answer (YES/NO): YES